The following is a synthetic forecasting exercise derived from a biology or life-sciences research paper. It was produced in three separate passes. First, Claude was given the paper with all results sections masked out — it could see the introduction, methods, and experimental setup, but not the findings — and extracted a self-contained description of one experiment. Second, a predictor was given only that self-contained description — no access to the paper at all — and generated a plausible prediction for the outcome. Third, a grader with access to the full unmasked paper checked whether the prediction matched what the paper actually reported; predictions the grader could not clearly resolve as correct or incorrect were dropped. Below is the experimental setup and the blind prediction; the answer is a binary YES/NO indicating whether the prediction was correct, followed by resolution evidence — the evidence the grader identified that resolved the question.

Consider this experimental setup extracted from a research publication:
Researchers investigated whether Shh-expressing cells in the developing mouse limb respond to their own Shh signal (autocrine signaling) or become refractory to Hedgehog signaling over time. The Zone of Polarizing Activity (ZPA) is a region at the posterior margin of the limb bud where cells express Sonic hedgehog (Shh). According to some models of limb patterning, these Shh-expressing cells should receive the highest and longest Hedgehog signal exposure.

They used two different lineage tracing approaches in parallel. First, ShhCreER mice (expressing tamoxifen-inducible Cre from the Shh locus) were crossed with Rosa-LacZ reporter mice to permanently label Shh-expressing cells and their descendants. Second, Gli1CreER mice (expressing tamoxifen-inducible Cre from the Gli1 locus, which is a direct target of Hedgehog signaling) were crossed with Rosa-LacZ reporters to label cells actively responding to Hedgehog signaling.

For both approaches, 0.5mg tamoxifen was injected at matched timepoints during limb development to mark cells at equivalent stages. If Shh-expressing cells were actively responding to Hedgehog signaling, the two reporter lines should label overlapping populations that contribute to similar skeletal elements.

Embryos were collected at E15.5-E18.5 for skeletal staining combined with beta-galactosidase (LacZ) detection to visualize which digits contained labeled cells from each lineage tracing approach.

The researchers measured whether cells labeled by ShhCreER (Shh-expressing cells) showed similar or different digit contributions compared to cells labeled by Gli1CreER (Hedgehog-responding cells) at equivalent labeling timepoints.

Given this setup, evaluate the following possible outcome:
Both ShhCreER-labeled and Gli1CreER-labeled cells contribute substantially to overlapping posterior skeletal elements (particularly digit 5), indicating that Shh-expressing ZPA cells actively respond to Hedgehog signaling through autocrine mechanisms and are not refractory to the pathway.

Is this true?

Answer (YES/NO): NO